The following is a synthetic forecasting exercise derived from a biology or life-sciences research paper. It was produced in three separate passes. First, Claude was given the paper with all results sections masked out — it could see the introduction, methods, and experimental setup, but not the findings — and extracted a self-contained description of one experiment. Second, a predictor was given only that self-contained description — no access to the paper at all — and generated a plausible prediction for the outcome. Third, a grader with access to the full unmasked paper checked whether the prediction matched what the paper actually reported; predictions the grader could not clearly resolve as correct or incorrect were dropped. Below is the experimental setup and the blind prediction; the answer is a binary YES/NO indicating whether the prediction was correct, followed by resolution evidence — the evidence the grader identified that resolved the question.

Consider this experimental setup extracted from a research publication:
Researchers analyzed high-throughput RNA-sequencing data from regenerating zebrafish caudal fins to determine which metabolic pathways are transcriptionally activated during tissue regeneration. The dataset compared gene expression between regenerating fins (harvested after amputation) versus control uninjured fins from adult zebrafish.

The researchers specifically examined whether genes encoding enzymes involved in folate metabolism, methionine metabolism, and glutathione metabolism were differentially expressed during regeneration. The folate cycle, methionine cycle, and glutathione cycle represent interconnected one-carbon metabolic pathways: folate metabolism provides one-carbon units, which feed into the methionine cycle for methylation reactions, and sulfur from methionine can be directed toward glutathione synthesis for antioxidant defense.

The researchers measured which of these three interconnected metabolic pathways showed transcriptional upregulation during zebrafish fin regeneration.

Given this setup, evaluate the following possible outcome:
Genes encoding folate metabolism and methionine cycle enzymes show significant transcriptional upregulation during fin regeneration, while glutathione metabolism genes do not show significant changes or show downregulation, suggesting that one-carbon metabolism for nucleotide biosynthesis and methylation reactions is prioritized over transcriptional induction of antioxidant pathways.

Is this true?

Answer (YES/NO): NO